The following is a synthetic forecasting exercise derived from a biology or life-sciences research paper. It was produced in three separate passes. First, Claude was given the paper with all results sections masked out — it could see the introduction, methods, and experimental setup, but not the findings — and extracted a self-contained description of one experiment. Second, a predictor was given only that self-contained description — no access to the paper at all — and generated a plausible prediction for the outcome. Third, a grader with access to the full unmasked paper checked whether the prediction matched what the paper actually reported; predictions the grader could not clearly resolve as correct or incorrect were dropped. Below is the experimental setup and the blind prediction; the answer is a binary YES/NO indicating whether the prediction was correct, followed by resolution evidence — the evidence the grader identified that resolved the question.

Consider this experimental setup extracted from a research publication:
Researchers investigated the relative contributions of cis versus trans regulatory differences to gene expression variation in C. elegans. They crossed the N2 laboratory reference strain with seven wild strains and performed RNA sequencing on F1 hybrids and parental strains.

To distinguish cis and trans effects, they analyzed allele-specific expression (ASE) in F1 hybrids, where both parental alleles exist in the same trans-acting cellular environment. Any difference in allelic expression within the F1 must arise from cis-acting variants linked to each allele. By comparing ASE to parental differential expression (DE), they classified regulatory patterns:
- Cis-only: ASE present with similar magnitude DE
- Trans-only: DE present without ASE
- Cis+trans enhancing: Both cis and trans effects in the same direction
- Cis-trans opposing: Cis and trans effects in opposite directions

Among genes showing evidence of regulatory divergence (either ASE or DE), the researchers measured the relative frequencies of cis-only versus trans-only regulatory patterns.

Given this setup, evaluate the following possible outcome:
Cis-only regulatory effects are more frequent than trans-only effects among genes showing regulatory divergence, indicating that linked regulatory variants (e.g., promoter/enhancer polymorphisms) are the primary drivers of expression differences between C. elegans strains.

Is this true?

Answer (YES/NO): NO